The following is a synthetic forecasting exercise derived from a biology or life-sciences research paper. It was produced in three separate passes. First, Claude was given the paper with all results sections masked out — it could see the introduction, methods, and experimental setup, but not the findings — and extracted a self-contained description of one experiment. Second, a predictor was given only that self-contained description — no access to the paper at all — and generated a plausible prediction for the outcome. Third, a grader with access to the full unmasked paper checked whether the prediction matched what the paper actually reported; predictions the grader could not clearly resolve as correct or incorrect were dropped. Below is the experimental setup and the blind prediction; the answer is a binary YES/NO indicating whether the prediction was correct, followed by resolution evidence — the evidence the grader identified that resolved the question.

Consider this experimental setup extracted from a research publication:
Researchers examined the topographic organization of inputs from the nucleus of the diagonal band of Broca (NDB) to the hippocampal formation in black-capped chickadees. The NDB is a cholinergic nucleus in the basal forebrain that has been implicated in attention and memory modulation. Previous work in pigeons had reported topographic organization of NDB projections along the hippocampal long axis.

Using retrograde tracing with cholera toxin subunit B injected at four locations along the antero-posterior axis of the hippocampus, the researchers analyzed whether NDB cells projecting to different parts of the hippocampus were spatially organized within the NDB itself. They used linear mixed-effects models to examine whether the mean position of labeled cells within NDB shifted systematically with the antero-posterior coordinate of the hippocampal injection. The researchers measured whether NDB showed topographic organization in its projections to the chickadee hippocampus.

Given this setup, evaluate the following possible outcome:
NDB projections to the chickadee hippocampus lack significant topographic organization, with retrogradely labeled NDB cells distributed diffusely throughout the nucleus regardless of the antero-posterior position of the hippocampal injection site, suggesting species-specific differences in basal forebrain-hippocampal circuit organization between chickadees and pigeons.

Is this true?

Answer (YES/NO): NO